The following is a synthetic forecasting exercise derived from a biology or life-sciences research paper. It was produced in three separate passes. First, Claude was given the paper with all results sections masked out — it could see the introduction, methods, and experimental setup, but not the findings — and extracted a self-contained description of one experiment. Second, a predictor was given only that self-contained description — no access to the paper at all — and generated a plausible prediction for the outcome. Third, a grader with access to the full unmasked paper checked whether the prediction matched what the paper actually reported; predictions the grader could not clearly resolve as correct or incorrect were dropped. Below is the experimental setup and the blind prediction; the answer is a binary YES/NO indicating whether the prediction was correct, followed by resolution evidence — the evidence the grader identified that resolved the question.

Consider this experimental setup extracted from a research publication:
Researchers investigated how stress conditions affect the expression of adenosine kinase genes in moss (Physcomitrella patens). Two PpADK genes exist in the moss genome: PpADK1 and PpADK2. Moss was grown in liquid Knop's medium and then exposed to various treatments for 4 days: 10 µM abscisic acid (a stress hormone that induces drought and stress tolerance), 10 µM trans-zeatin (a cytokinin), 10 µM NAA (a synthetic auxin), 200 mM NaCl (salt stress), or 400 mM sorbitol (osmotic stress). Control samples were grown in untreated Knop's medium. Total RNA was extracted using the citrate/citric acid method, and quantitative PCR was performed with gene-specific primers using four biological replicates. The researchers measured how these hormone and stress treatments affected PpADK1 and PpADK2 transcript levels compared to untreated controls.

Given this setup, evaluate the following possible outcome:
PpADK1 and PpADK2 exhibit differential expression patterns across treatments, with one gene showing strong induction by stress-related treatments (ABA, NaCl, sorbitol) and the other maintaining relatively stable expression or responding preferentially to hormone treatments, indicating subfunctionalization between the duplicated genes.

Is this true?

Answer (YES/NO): NO